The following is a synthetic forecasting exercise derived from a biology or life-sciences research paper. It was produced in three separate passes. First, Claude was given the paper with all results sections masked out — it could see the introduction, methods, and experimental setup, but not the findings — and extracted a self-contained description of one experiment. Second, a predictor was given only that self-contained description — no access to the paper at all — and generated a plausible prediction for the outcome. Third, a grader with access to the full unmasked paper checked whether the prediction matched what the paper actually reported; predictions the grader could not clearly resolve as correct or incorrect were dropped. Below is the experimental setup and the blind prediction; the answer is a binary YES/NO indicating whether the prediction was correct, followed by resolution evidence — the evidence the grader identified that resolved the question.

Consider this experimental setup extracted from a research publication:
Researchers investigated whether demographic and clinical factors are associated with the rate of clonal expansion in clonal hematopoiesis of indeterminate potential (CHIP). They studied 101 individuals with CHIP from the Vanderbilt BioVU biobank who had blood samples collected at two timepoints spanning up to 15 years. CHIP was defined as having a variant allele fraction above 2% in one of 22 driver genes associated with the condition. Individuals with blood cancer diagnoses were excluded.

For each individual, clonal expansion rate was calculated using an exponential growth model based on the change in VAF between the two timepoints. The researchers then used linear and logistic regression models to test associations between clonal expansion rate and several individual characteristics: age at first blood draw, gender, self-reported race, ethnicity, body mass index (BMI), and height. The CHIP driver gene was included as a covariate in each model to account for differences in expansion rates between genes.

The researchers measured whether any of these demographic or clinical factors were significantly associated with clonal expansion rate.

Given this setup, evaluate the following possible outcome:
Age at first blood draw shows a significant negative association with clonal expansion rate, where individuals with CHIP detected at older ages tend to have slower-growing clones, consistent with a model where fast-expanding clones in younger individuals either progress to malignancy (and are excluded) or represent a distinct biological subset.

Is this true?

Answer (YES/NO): NO